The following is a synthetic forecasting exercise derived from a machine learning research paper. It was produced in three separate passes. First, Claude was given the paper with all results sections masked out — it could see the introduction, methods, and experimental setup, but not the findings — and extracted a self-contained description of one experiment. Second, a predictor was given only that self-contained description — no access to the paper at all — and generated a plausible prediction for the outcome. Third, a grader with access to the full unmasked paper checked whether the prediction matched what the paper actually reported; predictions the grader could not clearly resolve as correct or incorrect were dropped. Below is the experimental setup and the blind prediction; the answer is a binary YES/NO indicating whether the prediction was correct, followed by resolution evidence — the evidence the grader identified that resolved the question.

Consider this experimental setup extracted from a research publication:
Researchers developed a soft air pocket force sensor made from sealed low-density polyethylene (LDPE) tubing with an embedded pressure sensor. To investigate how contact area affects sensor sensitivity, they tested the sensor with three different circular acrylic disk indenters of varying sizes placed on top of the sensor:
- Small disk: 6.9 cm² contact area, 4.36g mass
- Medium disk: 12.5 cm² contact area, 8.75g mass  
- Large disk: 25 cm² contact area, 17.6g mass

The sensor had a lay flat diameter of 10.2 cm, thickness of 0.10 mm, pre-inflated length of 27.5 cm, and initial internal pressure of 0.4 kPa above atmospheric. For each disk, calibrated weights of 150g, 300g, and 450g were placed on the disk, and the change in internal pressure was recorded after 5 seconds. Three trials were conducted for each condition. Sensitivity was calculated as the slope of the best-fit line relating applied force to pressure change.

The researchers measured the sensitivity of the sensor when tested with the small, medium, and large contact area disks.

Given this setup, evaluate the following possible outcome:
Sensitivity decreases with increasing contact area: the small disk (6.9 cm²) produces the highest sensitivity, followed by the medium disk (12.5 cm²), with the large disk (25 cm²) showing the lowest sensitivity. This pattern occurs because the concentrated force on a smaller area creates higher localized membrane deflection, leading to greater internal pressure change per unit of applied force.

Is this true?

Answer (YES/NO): YES